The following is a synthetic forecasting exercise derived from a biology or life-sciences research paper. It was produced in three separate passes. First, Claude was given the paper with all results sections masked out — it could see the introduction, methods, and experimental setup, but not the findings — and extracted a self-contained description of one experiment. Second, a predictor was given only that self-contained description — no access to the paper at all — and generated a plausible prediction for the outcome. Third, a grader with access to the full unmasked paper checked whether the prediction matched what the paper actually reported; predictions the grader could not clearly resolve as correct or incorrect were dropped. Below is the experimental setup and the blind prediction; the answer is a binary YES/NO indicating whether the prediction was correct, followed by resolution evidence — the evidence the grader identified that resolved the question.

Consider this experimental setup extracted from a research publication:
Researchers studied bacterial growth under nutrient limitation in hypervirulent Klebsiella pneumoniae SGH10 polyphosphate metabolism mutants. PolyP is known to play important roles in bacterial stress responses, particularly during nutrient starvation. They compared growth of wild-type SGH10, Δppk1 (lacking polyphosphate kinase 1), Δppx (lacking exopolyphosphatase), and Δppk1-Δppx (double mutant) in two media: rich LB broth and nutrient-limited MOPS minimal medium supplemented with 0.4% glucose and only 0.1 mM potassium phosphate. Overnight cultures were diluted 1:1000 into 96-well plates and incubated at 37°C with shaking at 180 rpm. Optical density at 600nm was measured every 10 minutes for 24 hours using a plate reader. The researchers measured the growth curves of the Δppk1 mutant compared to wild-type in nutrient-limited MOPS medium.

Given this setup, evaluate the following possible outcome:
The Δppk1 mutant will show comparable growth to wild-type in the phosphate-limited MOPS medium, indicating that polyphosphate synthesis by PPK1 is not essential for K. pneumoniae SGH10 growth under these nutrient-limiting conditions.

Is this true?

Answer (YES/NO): NO